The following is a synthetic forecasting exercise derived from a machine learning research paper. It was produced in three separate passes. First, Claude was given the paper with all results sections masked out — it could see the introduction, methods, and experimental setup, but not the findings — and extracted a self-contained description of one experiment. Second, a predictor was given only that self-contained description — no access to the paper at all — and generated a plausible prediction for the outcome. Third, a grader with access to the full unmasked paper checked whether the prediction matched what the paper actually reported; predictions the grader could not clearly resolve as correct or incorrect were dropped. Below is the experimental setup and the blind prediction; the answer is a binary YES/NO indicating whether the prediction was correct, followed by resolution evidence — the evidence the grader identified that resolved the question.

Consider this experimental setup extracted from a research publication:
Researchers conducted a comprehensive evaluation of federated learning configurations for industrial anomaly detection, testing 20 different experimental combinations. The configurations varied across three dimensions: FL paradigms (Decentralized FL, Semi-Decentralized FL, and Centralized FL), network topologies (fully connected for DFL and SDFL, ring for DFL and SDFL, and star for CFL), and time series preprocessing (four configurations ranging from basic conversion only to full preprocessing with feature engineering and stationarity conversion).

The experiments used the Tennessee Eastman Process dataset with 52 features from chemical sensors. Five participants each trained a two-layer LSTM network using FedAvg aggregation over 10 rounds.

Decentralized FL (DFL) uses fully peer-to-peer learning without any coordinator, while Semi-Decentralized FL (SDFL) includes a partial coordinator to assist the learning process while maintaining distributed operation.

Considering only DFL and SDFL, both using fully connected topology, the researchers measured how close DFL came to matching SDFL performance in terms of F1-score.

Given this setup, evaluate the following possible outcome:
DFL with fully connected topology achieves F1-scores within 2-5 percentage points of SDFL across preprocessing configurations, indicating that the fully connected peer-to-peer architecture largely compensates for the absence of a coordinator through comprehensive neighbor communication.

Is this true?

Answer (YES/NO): NO